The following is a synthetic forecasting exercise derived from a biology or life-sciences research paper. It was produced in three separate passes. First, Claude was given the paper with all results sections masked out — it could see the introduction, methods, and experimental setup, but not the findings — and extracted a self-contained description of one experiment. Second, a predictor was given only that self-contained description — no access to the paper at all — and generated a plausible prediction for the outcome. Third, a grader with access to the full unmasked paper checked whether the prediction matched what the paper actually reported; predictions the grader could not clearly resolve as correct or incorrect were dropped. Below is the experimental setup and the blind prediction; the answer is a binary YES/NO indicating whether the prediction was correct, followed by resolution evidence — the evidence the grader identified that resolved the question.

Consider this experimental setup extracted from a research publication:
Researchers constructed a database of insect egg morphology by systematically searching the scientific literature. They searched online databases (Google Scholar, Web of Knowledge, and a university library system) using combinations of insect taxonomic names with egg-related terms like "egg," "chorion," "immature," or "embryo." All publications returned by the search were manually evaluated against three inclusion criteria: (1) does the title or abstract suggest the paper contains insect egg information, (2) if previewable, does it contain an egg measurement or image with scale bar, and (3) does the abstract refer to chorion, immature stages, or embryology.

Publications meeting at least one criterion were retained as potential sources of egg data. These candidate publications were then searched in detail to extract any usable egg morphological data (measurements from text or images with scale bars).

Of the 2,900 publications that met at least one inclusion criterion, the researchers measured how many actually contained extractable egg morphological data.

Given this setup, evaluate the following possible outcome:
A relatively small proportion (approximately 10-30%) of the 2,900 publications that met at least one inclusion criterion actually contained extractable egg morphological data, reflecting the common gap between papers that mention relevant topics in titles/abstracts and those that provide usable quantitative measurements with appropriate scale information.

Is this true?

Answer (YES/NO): NO